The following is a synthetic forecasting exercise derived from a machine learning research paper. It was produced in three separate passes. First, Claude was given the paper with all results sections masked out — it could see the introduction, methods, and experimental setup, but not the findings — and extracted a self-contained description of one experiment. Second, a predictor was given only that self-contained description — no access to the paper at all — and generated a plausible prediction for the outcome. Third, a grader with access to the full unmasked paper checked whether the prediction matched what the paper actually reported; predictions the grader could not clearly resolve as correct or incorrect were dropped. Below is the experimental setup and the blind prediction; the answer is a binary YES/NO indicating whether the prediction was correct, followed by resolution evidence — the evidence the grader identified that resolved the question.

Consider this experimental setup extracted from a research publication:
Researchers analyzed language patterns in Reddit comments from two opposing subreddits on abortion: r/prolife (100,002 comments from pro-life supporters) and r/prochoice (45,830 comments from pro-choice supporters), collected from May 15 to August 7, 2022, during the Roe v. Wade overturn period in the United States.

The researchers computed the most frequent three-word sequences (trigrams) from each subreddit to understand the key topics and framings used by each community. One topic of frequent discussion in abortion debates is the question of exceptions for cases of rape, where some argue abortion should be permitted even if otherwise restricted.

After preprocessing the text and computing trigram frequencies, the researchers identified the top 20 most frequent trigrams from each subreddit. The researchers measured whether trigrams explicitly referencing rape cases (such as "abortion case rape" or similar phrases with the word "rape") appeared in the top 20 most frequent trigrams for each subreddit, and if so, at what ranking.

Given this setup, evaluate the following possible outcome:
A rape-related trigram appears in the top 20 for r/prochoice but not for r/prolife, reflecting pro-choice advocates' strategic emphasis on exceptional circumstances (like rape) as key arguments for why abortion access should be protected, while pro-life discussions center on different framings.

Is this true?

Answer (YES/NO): NO